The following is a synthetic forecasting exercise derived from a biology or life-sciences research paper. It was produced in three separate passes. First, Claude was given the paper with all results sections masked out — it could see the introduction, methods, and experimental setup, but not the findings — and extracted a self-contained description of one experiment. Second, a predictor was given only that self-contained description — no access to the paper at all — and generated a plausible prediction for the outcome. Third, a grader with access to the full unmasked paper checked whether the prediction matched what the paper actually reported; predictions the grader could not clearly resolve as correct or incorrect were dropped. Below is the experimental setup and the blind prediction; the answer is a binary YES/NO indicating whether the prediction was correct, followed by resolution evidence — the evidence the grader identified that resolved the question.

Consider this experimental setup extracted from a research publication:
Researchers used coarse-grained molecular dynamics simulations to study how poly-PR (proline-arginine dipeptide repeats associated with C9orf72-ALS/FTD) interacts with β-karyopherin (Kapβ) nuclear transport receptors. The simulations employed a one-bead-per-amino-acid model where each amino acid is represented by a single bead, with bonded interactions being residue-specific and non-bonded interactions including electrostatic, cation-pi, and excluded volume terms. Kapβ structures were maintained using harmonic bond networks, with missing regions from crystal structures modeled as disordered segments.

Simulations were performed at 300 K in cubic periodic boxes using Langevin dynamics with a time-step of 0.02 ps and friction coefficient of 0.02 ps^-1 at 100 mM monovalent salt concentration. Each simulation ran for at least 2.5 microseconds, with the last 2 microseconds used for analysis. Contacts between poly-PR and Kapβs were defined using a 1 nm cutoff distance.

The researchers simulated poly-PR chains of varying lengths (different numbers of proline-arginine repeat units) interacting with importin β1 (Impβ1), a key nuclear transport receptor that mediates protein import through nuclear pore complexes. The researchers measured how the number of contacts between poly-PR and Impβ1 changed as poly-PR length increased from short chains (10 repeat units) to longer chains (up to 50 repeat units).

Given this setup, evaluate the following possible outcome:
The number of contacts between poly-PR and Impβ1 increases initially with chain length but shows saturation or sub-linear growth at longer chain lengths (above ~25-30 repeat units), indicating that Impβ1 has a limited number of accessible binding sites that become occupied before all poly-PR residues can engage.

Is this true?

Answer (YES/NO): YES